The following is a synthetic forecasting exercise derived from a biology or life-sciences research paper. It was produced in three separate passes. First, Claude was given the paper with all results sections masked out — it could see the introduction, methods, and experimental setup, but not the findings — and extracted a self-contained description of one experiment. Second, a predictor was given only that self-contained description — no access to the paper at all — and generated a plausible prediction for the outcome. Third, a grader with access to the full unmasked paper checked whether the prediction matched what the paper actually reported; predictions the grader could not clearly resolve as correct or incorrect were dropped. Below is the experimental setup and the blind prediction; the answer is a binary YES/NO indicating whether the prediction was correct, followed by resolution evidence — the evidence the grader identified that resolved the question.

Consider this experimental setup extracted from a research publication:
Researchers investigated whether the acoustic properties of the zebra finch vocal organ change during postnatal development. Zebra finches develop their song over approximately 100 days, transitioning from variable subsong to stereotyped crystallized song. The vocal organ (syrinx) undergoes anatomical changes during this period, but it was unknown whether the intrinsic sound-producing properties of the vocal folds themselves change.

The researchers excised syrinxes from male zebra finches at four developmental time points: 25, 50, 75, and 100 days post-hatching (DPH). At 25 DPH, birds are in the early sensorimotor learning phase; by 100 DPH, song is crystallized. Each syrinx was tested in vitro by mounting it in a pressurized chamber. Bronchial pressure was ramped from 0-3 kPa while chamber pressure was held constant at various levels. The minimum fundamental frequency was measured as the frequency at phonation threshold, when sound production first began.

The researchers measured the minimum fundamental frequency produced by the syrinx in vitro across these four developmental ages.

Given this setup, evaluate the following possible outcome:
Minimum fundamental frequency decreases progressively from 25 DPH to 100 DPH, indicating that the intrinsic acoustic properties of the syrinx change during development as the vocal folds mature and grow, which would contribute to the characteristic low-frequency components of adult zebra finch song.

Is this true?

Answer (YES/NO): NO